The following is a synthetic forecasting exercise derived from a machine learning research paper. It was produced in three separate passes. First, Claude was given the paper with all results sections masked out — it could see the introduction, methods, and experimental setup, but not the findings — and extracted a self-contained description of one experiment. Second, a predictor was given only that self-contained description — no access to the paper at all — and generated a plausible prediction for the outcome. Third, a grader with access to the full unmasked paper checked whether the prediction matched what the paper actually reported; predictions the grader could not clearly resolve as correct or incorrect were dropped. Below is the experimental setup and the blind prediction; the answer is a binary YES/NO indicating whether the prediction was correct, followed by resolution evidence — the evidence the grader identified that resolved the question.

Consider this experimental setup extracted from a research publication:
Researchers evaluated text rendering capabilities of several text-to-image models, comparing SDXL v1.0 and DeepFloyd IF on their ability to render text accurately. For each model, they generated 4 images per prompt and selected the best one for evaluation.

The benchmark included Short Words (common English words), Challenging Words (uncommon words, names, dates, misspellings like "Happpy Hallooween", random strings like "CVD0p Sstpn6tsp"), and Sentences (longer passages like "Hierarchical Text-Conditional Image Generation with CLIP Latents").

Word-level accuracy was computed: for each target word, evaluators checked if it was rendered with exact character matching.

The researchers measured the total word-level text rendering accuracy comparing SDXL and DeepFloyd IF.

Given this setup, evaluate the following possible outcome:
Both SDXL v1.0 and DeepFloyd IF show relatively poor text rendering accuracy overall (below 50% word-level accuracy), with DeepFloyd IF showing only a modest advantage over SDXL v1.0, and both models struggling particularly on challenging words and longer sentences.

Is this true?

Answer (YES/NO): NO